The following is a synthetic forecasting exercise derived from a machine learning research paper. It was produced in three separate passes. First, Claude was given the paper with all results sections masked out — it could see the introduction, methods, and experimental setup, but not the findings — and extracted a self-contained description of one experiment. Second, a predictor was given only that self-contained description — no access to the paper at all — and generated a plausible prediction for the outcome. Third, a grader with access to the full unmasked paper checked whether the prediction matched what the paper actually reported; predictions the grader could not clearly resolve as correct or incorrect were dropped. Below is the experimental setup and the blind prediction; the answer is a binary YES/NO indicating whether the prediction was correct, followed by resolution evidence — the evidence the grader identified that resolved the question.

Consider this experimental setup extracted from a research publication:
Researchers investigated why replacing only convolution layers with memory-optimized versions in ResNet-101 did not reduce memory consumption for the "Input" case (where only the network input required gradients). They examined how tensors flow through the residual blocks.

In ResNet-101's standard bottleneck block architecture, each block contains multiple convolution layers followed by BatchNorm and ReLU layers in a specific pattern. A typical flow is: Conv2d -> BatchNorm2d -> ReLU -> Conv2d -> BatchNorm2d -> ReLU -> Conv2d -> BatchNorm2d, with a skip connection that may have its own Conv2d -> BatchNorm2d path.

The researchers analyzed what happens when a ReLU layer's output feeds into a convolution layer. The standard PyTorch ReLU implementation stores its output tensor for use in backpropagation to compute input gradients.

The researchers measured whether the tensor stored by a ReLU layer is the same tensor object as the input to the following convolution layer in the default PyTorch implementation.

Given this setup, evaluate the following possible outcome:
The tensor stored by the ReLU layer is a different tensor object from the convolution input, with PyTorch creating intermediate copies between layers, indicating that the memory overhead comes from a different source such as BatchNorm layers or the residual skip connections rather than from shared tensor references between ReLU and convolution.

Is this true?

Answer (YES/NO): NO